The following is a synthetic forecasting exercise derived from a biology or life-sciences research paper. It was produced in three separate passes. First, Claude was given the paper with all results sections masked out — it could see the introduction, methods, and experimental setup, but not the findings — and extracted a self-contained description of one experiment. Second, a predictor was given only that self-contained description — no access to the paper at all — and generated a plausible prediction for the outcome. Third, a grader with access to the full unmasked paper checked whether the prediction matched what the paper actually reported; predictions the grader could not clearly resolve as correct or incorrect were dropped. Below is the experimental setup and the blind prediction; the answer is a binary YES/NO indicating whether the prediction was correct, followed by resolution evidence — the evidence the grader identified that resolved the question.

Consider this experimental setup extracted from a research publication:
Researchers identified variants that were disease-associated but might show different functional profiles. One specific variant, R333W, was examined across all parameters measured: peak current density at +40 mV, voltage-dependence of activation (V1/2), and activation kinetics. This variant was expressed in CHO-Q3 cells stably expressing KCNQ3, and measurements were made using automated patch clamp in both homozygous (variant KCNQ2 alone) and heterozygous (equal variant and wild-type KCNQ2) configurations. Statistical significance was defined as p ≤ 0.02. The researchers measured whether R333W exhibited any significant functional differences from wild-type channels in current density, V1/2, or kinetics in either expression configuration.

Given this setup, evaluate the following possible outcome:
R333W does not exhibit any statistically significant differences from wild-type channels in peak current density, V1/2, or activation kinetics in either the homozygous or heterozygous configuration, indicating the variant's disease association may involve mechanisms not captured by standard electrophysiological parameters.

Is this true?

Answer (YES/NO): YES